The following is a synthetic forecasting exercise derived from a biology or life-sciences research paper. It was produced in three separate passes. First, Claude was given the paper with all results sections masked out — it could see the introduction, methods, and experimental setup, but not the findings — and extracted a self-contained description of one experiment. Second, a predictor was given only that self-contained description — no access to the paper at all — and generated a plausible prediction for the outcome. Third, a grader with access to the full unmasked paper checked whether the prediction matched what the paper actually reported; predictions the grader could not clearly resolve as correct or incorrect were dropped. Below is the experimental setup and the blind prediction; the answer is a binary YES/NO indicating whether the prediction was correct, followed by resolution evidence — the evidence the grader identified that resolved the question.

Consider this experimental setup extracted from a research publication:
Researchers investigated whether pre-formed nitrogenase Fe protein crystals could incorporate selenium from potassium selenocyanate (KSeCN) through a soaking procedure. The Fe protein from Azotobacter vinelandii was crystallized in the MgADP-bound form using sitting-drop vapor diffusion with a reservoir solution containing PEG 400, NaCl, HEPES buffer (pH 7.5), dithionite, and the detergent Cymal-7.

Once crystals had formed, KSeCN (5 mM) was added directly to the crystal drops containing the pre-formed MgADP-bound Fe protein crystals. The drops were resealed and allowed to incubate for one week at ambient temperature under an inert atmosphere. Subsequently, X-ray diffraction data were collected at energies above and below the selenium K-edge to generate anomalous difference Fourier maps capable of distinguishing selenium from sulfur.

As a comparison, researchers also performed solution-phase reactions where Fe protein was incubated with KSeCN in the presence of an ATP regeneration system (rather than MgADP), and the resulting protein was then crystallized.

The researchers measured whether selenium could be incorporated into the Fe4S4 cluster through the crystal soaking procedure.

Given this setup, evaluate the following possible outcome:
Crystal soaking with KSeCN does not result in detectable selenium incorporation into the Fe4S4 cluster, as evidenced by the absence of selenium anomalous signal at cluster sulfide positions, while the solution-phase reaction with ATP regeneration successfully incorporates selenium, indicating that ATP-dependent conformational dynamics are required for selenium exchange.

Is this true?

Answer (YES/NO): YES